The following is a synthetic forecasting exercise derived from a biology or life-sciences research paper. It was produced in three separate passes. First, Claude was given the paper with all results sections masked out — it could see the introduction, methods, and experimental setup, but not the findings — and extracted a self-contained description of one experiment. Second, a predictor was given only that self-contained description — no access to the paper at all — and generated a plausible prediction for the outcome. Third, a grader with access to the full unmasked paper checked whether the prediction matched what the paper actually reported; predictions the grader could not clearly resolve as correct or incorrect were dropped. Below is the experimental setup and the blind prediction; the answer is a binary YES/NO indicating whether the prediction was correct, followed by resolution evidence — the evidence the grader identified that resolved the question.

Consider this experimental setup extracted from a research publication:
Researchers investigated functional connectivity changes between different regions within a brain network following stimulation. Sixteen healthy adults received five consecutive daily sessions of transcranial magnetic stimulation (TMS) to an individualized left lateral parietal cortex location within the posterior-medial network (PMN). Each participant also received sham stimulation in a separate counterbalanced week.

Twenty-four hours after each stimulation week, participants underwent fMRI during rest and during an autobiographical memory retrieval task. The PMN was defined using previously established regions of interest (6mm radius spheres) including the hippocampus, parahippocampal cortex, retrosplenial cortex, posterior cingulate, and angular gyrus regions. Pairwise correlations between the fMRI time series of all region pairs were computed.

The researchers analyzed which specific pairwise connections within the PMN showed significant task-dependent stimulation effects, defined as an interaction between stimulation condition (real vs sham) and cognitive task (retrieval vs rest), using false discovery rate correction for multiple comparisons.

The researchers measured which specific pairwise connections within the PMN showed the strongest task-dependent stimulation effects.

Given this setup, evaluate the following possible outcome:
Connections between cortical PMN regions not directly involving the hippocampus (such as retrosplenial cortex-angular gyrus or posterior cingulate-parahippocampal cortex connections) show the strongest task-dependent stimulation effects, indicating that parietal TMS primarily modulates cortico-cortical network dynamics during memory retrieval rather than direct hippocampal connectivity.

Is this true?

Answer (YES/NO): NO